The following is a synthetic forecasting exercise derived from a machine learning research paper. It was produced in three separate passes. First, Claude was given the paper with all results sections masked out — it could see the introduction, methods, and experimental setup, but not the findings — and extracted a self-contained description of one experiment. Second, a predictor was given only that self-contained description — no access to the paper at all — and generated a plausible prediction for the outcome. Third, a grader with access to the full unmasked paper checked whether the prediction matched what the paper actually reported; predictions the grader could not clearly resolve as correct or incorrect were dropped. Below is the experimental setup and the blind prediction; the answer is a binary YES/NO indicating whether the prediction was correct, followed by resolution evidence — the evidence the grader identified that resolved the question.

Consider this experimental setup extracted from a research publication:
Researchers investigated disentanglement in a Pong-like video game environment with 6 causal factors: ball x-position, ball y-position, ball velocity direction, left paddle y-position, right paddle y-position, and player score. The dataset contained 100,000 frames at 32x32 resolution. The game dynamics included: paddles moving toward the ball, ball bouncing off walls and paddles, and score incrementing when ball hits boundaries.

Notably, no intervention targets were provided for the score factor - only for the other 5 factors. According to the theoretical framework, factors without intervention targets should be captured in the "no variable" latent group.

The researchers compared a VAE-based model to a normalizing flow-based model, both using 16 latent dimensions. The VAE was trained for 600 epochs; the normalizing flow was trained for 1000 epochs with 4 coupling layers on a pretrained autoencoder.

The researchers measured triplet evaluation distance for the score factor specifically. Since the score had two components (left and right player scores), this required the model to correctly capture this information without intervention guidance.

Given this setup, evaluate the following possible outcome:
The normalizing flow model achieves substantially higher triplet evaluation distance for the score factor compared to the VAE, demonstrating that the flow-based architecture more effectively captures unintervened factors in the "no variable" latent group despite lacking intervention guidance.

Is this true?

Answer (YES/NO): NO